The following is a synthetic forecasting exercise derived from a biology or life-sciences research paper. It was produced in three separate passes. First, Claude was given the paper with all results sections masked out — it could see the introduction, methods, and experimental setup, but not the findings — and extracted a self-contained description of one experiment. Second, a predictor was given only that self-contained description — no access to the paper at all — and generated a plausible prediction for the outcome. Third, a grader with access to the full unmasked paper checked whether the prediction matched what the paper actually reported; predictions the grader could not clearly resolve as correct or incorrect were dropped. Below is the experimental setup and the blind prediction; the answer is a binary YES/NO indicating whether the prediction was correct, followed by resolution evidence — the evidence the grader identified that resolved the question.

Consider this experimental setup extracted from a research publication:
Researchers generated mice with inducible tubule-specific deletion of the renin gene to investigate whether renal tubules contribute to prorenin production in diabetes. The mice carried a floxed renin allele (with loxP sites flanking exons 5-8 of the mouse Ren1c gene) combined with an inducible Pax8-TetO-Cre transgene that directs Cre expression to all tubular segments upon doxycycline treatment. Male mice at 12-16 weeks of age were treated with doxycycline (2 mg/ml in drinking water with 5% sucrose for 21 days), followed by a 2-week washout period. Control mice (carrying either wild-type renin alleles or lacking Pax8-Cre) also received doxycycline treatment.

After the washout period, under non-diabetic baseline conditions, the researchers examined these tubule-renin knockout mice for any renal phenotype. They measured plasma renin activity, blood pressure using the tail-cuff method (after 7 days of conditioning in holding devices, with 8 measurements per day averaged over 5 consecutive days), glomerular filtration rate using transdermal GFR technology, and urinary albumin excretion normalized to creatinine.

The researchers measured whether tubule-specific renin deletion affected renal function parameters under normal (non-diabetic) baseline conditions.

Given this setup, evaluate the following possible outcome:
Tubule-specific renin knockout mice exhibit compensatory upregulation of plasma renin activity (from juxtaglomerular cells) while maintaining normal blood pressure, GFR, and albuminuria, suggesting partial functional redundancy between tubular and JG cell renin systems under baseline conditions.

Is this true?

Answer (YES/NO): NO